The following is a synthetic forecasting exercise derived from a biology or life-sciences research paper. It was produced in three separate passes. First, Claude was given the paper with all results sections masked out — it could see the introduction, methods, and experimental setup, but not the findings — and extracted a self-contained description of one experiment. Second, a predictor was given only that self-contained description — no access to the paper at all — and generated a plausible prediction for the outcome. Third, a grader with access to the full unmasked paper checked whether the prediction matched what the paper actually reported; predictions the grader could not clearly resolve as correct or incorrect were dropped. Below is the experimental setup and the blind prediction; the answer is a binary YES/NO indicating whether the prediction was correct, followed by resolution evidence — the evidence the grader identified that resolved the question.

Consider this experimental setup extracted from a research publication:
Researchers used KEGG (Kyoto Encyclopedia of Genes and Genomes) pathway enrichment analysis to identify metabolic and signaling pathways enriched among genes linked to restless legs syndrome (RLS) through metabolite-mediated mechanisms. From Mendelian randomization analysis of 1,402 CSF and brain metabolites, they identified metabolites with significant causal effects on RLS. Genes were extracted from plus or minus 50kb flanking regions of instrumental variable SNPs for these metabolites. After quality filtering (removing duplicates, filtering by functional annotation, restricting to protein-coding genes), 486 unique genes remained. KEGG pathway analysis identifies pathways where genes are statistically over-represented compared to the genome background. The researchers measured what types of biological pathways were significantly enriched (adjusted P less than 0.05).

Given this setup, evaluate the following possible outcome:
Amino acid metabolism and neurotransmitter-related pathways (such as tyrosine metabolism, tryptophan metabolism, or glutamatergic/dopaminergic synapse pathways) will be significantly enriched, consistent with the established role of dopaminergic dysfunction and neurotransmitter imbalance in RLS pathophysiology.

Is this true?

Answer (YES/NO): NO